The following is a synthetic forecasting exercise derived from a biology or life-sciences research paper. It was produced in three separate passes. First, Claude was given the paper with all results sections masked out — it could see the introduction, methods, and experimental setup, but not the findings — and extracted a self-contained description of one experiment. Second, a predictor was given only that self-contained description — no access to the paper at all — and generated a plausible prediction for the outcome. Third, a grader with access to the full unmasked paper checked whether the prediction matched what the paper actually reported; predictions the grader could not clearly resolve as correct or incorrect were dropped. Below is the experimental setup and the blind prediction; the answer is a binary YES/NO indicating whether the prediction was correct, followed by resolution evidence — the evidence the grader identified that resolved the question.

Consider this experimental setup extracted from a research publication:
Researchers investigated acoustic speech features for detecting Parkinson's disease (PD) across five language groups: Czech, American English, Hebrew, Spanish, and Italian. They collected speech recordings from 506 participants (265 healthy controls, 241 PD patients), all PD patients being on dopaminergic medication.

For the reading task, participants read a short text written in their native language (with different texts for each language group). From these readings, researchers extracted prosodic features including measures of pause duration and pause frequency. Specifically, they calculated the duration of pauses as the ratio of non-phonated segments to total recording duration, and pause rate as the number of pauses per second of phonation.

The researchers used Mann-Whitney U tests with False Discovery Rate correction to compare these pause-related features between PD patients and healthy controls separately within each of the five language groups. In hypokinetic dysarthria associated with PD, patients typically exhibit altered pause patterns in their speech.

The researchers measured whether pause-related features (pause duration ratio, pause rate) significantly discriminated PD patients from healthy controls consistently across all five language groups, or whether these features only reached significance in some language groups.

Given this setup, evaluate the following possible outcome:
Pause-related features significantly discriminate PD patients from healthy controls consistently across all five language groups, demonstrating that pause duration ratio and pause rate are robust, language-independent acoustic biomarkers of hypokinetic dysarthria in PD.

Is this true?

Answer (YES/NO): NO